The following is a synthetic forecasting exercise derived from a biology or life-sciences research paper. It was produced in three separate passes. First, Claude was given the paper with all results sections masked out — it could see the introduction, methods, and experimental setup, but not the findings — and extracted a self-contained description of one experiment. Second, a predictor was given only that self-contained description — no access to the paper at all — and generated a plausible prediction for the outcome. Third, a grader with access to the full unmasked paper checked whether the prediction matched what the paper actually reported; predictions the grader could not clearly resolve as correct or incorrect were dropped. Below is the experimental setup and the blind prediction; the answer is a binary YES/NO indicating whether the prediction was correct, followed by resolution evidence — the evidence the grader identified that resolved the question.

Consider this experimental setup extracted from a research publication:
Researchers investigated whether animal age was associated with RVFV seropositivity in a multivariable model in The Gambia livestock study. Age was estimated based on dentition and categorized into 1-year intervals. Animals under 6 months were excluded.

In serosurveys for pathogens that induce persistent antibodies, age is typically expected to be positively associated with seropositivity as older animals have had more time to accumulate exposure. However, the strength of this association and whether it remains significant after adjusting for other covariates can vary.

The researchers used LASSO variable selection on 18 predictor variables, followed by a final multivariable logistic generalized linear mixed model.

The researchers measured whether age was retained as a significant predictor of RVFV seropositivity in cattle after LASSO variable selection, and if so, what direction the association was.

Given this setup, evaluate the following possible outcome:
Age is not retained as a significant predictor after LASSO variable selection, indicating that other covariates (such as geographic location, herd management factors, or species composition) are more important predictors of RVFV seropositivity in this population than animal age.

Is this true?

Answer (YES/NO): NO